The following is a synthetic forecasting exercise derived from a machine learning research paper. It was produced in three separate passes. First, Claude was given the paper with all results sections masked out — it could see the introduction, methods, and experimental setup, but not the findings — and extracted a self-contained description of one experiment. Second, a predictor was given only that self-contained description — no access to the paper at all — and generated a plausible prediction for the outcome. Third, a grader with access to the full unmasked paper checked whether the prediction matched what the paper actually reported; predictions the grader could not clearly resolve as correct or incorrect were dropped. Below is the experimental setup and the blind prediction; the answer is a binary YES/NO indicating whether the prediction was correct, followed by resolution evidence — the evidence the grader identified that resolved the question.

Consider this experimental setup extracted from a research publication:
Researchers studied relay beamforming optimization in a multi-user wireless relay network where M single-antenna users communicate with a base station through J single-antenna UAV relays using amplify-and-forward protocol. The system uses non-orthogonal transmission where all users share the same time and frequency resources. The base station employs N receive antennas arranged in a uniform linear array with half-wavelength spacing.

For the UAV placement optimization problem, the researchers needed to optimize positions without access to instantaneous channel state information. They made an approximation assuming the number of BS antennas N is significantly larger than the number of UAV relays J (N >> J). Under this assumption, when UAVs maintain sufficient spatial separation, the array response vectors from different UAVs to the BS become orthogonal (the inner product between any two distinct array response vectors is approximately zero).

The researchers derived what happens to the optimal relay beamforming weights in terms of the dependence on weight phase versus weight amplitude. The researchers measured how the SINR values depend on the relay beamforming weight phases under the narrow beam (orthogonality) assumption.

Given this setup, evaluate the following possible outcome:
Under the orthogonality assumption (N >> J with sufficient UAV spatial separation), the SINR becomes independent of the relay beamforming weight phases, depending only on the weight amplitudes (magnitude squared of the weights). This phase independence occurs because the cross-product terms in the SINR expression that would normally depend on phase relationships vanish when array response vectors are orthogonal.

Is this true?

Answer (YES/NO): YES